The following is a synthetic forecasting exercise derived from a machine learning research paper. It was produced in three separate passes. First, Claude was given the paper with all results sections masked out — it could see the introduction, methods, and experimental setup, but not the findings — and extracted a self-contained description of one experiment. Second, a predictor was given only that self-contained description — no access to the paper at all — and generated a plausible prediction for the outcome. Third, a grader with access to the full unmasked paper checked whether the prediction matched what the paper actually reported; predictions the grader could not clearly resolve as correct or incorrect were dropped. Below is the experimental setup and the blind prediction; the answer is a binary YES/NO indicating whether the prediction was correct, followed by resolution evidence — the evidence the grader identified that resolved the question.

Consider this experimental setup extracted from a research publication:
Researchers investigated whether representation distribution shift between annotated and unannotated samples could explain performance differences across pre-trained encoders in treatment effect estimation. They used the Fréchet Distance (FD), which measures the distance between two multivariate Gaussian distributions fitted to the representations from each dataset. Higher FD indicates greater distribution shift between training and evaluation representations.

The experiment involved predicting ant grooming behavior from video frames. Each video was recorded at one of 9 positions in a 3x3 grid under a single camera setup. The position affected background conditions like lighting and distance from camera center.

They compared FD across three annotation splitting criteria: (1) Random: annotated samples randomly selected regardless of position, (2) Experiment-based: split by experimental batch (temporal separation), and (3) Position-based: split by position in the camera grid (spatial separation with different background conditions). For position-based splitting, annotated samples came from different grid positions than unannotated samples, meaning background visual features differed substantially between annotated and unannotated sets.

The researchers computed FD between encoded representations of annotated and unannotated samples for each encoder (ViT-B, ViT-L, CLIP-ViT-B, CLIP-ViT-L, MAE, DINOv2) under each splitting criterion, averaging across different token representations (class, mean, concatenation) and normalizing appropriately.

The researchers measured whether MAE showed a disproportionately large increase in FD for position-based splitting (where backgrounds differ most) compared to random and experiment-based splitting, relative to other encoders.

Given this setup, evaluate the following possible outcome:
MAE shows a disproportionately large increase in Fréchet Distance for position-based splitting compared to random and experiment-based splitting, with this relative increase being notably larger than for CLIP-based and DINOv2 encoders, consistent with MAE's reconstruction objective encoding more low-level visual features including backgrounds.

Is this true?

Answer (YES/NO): YES